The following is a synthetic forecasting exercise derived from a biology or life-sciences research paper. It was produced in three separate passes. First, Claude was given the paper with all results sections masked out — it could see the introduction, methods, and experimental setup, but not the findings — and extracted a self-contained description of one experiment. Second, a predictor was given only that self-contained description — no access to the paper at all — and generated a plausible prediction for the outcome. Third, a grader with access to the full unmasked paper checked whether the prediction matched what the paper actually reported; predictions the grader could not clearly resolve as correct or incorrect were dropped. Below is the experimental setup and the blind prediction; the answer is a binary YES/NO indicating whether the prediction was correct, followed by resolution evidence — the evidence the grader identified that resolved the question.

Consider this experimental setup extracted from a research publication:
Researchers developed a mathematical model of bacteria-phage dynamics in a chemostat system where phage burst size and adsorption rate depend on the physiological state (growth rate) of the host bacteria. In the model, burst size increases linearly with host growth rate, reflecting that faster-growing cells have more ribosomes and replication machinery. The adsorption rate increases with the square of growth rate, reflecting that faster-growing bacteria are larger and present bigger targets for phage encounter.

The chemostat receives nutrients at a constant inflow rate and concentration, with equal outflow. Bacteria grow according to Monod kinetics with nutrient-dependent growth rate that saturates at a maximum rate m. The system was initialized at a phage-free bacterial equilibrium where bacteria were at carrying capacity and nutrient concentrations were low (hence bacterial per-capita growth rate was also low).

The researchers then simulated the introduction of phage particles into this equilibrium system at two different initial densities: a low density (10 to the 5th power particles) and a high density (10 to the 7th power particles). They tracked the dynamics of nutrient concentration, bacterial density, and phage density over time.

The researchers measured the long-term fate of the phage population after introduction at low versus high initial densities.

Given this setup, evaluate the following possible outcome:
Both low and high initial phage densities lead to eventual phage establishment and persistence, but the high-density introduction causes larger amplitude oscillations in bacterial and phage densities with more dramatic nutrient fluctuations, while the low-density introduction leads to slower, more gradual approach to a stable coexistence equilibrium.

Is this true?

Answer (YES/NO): NO